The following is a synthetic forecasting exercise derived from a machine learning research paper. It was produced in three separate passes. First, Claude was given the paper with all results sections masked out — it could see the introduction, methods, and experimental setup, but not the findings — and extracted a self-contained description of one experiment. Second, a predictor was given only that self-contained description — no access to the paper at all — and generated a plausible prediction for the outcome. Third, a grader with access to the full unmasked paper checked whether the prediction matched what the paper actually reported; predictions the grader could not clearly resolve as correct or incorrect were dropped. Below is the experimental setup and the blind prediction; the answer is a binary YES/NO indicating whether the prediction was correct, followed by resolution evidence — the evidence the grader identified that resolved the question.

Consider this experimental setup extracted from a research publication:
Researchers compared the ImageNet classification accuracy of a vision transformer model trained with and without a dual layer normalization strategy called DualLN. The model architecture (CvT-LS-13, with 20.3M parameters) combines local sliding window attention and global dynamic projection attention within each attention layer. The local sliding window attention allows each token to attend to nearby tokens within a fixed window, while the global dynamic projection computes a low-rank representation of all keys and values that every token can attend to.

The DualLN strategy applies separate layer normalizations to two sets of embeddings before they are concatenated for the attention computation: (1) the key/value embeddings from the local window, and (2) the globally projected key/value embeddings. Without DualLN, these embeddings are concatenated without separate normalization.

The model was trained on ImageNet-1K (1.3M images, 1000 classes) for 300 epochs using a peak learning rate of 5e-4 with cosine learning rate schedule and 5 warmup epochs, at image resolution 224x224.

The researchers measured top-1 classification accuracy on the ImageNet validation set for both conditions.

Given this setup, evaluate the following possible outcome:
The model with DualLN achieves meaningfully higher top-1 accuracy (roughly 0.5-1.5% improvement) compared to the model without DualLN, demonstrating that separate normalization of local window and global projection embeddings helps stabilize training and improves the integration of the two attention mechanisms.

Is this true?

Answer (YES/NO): YES